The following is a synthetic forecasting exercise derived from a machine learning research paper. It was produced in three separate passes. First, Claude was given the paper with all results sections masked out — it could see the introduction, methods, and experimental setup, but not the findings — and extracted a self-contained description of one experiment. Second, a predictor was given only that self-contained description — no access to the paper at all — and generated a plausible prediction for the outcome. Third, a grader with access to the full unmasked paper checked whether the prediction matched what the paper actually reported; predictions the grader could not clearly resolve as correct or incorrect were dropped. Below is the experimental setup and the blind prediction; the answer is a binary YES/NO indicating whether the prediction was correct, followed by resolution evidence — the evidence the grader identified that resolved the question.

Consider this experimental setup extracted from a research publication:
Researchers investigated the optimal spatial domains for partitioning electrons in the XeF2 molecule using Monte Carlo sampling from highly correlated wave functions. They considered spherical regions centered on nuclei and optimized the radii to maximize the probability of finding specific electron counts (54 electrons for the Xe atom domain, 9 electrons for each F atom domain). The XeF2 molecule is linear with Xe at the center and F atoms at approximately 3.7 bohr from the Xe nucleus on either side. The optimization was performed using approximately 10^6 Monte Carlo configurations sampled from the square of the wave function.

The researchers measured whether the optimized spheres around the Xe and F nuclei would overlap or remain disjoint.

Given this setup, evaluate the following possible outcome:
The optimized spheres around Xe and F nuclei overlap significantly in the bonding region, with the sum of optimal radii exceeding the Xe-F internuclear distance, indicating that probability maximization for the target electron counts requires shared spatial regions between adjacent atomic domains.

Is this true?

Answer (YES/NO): YES